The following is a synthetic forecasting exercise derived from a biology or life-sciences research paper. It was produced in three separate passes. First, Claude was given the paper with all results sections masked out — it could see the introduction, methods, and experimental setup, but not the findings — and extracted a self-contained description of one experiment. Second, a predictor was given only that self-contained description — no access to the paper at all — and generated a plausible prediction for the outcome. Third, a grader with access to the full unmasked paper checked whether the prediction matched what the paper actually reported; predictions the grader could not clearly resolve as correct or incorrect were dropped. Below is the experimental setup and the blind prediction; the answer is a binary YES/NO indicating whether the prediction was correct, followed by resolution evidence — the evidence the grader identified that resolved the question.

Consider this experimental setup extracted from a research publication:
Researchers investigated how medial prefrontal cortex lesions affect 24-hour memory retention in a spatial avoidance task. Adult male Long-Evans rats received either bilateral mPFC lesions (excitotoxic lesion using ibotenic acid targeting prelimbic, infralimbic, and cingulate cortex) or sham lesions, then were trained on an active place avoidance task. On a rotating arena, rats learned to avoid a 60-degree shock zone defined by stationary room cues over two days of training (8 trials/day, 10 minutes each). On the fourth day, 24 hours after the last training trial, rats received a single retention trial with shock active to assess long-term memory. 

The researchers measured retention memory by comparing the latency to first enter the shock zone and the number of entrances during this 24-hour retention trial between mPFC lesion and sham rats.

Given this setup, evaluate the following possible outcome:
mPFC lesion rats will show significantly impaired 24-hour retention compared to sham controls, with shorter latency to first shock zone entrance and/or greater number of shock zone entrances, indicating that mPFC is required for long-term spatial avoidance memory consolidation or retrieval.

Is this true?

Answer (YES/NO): NO